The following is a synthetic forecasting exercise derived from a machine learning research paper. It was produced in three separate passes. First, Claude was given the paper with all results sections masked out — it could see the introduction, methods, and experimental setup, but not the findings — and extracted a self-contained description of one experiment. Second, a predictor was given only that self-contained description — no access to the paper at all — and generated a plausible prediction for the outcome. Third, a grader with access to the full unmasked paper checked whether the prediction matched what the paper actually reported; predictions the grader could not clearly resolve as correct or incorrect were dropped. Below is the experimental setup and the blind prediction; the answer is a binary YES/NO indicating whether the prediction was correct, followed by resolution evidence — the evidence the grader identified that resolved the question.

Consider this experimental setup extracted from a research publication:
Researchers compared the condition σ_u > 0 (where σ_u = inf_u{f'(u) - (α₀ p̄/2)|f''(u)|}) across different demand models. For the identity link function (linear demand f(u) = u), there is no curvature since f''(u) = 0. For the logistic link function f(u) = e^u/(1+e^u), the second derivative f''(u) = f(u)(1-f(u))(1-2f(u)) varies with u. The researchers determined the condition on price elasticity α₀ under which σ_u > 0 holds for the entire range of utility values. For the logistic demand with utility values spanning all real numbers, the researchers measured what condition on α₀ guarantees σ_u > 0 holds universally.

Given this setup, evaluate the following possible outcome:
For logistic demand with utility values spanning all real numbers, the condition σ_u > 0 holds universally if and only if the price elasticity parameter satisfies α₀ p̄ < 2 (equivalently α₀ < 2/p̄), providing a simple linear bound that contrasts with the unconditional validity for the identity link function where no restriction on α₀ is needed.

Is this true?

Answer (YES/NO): NO